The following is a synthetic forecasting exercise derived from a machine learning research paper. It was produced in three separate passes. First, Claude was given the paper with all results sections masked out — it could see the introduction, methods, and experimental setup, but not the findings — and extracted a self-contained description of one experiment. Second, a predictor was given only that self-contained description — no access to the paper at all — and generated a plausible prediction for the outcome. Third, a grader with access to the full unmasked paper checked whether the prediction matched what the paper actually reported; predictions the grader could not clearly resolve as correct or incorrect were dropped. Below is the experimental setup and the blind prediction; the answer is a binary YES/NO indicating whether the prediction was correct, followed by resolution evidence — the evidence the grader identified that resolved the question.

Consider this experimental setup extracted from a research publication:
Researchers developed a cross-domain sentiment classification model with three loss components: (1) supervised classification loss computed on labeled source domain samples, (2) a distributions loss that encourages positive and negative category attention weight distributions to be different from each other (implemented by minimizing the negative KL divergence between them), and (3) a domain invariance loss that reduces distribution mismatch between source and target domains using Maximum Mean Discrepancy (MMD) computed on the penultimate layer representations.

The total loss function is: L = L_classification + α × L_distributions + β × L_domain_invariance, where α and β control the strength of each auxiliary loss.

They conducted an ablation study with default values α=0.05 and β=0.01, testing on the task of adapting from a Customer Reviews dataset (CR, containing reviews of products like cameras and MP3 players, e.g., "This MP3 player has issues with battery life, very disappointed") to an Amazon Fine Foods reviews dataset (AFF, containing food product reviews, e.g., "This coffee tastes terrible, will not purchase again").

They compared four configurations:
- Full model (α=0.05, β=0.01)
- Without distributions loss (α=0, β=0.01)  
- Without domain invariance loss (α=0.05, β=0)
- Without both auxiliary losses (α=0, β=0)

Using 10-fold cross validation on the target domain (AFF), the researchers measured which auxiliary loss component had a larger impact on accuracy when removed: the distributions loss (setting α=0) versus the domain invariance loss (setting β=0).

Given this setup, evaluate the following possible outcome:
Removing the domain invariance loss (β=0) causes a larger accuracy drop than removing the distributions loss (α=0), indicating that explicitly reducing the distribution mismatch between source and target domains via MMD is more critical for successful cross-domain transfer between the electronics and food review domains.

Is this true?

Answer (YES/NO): NO